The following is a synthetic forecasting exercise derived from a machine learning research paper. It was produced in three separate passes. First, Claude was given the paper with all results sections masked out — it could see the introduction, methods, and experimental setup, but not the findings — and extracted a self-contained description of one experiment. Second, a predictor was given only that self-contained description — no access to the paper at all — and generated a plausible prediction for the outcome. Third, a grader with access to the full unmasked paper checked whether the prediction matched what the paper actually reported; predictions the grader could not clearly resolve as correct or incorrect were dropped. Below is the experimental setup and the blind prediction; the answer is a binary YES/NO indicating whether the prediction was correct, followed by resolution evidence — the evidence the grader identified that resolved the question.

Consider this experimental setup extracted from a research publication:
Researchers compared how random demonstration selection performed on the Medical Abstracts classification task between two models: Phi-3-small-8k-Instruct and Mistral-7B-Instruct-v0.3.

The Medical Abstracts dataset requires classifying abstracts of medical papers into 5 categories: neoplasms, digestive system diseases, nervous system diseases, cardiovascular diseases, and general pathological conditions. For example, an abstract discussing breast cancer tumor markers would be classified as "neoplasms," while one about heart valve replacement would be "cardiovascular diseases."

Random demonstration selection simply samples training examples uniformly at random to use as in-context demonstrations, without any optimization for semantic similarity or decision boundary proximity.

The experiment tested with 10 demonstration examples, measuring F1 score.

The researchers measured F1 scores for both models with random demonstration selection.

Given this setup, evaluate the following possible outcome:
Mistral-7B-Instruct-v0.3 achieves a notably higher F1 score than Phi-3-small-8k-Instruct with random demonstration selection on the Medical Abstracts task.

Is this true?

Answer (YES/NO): NO